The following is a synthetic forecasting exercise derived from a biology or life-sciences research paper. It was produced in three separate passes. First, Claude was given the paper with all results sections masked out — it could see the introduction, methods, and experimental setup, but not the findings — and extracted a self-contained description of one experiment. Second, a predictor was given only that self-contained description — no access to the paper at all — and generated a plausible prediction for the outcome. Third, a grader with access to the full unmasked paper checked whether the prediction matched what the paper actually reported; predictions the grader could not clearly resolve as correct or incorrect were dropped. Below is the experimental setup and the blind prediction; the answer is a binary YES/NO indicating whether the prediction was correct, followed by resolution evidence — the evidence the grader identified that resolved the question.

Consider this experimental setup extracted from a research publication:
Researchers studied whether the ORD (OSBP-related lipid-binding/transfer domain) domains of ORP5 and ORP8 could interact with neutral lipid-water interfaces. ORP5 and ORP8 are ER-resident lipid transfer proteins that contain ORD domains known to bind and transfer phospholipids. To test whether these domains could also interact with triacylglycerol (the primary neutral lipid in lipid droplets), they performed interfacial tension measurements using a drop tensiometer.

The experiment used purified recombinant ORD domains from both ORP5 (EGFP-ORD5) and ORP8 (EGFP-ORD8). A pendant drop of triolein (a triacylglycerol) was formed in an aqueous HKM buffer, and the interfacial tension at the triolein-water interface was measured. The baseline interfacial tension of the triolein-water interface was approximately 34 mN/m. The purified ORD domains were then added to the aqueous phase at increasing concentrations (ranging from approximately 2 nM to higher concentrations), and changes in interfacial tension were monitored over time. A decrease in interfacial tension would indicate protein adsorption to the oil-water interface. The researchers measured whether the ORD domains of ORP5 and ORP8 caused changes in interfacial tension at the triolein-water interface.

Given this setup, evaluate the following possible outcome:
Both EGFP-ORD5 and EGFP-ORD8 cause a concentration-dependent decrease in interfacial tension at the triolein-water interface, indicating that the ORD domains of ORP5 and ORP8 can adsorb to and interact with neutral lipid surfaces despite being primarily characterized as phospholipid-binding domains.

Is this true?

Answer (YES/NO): NO